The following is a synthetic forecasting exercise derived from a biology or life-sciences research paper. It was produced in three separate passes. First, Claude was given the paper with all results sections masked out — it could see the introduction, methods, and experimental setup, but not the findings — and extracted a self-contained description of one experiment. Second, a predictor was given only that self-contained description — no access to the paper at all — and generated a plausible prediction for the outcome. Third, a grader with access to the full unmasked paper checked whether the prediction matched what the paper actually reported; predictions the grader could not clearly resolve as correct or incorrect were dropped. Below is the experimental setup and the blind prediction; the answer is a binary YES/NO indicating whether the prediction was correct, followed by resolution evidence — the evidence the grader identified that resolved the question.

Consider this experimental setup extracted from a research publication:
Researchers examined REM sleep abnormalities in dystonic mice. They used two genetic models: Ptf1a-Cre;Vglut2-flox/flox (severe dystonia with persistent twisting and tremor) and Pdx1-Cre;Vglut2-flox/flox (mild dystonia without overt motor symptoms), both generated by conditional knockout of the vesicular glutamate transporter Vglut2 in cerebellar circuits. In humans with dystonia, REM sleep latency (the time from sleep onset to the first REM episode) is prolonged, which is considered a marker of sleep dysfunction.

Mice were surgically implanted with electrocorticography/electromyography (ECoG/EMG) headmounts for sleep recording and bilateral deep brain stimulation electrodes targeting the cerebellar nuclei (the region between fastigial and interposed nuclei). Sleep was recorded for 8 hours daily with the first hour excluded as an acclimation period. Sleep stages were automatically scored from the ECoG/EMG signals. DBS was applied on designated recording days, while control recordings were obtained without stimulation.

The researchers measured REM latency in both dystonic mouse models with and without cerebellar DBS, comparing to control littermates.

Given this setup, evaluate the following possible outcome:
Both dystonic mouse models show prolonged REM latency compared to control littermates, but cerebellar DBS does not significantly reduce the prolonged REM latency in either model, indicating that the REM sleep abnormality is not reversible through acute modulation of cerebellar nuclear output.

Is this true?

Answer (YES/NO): NO